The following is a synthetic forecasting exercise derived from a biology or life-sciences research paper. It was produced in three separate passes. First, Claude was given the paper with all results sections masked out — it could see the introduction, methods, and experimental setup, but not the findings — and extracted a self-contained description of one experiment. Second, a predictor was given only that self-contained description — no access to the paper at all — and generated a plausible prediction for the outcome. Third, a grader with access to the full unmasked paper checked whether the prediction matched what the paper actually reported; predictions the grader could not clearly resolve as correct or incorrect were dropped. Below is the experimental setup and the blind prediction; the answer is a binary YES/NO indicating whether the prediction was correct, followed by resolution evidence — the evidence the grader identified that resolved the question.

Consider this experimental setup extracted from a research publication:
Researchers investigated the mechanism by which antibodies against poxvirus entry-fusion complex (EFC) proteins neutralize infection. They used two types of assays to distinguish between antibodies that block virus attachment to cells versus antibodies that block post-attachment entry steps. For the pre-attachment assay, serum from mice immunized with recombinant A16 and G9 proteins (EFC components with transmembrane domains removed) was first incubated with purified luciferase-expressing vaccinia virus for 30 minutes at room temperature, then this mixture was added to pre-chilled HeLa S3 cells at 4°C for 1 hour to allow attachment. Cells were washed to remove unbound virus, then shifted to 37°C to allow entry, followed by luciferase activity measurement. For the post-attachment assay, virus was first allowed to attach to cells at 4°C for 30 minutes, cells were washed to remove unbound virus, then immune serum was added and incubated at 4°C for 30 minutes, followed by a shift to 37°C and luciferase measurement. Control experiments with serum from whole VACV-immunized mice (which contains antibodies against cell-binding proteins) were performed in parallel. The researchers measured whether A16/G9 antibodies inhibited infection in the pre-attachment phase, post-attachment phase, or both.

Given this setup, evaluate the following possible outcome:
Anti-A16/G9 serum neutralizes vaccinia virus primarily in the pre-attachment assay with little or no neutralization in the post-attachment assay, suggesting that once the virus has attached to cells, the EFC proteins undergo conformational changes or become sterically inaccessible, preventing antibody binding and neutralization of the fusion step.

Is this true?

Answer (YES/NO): NO